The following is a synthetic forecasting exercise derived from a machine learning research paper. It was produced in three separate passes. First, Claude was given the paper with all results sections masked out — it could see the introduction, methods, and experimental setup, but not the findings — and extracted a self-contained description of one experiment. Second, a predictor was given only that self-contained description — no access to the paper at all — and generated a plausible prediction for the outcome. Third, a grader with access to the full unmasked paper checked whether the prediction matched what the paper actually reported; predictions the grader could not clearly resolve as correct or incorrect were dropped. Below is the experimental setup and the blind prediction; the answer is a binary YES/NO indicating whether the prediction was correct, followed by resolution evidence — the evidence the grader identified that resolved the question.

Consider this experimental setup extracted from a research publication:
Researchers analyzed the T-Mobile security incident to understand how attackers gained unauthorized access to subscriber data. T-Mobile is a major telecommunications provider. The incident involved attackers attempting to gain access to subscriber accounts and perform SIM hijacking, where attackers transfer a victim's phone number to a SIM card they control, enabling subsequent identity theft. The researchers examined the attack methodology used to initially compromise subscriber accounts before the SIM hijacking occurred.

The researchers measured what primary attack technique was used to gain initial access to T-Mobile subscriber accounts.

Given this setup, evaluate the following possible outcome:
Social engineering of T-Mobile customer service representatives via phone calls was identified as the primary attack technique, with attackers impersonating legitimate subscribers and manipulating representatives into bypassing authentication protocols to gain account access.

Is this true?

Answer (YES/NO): NO